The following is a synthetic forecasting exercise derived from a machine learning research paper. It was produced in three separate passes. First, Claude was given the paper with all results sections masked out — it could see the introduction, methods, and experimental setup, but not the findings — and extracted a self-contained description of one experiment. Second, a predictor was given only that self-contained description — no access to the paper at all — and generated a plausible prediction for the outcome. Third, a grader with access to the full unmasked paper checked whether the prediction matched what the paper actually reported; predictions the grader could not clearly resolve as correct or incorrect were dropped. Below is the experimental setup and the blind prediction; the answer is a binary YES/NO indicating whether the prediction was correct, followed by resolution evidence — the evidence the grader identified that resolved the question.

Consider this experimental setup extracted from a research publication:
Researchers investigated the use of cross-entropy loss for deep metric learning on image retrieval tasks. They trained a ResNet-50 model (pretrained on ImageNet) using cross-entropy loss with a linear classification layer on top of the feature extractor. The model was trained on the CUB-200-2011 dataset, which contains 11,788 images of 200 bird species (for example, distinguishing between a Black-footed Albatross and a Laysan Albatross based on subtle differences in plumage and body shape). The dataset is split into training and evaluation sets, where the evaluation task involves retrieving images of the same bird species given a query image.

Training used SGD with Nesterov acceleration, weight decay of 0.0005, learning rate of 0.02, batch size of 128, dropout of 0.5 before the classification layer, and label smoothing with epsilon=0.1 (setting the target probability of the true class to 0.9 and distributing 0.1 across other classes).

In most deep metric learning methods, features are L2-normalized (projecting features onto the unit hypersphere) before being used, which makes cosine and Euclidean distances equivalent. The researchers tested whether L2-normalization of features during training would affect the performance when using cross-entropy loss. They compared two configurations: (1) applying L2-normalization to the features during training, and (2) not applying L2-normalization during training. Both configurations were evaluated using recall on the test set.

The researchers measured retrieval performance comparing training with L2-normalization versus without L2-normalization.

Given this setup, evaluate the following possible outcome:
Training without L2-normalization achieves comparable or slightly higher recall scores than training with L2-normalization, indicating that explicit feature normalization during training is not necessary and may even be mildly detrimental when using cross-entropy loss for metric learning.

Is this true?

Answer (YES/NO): YES